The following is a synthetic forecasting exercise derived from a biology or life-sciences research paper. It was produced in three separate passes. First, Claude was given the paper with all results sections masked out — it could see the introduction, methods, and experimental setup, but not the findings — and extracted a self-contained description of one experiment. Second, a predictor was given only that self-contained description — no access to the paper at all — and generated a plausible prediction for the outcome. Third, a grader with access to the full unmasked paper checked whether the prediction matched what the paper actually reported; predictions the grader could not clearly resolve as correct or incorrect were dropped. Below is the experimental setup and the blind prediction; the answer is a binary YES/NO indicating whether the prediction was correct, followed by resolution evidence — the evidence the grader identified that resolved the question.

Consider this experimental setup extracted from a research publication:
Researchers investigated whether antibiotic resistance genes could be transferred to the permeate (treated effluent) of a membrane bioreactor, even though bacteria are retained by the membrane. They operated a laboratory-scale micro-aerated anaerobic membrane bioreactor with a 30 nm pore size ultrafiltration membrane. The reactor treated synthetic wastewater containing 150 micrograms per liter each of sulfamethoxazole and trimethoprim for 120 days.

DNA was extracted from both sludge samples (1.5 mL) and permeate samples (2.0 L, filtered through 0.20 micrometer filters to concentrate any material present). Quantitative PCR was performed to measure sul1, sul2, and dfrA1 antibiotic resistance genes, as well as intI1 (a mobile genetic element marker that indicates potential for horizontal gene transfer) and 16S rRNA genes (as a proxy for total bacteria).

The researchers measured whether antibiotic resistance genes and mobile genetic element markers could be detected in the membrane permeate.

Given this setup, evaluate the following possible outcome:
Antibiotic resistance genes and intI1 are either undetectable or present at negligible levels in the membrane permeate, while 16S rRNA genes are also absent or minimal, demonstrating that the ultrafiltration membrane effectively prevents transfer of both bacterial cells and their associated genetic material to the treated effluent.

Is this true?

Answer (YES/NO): NO